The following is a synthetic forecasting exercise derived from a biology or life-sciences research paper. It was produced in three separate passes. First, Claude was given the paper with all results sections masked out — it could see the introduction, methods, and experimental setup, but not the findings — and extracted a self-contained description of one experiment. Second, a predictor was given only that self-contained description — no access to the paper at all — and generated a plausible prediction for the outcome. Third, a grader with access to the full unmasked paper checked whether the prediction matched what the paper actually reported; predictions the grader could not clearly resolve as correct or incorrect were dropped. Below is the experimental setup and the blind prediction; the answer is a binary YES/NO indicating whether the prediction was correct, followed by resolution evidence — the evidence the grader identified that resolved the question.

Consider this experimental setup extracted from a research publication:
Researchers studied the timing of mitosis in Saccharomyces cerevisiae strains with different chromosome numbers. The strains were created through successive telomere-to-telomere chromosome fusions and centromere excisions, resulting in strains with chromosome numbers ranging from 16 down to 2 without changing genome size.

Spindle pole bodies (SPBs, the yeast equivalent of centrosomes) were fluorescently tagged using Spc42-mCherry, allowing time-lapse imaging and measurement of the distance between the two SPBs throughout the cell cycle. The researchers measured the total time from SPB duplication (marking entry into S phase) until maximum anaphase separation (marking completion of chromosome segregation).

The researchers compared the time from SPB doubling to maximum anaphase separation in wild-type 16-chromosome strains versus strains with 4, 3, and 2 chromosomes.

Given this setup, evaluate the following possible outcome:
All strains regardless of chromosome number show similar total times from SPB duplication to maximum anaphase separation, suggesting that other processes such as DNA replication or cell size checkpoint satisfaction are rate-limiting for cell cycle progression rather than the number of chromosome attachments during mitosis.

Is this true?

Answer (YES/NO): NO